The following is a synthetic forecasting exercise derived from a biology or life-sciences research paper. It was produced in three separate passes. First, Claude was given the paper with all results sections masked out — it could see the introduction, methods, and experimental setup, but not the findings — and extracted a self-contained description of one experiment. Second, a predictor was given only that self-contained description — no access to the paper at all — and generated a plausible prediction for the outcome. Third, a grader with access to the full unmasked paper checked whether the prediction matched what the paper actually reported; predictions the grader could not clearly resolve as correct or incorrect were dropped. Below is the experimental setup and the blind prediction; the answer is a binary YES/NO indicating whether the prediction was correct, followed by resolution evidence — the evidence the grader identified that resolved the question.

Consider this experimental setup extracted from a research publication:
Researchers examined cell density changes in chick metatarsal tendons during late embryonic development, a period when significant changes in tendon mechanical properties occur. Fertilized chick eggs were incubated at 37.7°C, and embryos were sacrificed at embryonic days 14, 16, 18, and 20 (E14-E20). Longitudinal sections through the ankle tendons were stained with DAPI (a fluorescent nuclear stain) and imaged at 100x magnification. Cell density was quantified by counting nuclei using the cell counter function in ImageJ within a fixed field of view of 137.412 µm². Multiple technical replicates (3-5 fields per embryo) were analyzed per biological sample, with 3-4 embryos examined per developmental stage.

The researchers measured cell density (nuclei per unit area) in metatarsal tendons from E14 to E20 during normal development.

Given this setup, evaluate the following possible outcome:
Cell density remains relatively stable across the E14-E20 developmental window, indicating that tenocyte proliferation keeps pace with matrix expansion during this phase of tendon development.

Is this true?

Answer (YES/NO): NO